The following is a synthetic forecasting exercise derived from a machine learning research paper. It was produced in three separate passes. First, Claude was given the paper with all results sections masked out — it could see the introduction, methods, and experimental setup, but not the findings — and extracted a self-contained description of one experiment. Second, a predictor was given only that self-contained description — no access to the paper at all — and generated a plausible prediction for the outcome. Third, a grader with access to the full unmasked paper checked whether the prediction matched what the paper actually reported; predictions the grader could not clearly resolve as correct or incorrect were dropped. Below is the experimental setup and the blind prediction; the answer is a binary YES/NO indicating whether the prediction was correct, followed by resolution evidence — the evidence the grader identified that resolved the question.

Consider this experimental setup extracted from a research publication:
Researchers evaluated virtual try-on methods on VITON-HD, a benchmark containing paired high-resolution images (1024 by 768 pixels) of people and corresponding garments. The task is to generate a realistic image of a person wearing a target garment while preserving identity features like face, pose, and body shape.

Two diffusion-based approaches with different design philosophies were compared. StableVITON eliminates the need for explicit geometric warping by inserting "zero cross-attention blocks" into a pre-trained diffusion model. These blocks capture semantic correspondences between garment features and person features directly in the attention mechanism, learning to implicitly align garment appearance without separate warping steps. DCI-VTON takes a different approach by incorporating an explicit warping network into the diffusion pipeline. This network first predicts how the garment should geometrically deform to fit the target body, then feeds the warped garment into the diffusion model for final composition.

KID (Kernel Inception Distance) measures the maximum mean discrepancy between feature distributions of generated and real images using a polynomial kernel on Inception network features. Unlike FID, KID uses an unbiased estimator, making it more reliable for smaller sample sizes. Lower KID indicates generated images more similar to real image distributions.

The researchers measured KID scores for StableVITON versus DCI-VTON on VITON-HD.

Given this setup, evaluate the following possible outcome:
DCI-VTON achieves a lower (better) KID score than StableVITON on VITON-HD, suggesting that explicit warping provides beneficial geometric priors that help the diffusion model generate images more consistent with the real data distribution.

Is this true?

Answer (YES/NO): NO